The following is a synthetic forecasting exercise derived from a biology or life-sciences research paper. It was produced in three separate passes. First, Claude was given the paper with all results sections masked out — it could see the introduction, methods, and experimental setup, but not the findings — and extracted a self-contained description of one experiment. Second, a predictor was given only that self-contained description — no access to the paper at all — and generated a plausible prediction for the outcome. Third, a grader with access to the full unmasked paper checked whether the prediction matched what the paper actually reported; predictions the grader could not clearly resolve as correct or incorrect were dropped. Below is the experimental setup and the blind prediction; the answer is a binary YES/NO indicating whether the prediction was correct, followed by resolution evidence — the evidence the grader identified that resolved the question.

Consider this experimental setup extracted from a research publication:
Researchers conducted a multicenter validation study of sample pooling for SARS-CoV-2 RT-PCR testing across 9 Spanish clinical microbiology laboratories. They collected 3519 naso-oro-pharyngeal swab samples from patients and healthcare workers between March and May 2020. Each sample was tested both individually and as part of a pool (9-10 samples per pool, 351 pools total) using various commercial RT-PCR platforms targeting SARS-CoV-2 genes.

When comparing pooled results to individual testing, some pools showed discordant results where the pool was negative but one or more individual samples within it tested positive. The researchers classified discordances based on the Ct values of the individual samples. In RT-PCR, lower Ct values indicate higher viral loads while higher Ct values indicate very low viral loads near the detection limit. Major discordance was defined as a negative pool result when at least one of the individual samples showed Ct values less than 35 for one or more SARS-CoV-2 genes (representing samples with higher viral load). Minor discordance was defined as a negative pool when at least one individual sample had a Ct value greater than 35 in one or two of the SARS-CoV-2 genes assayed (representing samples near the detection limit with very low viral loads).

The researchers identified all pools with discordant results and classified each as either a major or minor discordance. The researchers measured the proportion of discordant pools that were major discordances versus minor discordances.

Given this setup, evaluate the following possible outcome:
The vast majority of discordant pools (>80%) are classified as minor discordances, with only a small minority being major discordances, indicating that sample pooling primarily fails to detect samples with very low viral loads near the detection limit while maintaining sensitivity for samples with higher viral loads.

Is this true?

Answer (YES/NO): YES